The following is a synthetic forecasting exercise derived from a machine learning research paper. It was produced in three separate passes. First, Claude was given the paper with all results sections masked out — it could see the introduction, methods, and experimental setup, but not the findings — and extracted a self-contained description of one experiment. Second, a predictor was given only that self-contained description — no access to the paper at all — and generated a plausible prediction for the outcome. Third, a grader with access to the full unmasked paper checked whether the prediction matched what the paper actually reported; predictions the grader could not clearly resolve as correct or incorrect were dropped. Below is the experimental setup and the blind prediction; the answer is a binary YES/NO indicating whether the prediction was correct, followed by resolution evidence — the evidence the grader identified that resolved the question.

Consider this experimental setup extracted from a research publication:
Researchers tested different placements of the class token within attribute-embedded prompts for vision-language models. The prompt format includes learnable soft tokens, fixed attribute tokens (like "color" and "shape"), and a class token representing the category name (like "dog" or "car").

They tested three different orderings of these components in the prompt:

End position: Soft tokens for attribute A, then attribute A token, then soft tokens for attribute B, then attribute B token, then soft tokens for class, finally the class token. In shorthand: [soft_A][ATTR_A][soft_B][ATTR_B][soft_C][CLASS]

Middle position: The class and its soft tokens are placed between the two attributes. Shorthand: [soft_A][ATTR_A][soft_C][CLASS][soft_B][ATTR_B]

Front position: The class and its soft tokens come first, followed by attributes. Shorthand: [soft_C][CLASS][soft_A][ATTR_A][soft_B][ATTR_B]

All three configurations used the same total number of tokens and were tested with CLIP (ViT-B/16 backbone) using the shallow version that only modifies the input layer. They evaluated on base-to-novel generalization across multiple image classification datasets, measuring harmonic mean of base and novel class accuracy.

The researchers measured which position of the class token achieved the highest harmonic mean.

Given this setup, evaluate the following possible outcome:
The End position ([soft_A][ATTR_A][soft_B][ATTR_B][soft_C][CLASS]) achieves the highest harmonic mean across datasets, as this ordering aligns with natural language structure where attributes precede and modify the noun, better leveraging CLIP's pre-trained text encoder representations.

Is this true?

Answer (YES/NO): YES